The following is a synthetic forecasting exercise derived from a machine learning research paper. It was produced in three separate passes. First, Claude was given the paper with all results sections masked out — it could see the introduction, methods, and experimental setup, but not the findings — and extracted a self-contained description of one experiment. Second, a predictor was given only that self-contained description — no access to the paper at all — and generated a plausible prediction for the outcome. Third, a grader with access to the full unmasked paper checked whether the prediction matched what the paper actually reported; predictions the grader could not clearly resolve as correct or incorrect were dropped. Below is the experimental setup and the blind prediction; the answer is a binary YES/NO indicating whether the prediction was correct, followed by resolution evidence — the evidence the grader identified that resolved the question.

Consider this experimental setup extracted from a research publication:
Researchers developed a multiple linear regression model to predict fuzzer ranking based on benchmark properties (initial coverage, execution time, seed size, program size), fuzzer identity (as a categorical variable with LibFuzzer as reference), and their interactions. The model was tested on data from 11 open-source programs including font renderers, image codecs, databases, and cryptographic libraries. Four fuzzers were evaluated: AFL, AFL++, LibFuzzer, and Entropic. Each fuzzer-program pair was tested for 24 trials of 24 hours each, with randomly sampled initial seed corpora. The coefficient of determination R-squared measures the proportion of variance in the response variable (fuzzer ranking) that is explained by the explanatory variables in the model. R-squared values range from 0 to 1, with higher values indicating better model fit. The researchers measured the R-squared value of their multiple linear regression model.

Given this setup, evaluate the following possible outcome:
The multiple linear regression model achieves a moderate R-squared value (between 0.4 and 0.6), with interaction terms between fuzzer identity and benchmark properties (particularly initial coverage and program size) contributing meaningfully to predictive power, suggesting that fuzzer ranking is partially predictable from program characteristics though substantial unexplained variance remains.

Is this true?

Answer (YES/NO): NO